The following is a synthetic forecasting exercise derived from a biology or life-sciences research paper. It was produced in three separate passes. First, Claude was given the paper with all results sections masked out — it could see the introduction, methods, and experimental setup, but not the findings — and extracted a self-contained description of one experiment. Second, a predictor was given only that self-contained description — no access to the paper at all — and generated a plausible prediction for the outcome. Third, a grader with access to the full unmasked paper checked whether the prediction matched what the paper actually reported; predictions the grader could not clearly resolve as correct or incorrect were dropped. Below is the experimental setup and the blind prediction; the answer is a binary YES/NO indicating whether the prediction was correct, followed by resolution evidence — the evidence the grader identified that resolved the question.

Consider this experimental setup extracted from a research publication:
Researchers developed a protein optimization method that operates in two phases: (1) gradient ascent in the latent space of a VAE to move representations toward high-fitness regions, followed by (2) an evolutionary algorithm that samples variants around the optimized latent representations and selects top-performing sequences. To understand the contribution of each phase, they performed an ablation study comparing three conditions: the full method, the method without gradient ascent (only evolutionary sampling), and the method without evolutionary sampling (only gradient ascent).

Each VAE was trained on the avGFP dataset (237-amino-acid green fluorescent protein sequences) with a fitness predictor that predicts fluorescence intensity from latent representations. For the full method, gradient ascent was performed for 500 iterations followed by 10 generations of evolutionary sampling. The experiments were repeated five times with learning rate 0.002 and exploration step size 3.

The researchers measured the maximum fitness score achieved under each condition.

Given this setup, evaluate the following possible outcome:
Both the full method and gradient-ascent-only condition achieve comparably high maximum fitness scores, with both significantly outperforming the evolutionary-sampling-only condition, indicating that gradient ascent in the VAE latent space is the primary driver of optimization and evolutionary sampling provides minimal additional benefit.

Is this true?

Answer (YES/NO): NO